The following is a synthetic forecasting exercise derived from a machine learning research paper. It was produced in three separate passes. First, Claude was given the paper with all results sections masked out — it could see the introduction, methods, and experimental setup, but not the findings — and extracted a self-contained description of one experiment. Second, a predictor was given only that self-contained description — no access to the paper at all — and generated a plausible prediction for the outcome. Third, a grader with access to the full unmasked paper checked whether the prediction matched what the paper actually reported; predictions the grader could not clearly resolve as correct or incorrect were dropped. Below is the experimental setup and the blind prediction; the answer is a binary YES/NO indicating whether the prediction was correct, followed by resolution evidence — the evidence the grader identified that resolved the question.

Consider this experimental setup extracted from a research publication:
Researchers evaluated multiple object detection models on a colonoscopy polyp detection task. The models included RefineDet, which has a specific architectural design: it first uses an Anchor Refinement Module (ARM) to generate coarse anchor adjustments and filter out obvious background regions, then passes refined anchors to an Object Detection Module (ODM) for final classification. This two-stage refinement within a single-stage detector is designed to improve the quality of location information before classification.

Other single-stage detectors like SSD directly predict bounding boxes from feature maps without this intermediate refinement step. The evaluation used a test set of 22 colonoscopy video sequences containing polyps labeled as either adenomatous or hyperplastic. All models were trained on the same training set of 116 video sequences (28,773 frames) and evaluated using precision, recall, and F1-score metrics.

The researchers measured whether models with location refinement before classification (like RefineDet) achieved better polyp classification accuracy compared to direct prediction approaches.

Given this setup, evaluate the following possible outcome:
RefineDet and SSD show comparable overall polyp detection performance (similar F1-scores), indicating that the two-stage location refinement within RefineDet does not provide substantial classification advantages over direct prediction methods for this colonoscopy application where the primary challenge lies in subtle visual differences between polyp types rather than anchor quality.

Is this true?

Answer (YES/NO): NO